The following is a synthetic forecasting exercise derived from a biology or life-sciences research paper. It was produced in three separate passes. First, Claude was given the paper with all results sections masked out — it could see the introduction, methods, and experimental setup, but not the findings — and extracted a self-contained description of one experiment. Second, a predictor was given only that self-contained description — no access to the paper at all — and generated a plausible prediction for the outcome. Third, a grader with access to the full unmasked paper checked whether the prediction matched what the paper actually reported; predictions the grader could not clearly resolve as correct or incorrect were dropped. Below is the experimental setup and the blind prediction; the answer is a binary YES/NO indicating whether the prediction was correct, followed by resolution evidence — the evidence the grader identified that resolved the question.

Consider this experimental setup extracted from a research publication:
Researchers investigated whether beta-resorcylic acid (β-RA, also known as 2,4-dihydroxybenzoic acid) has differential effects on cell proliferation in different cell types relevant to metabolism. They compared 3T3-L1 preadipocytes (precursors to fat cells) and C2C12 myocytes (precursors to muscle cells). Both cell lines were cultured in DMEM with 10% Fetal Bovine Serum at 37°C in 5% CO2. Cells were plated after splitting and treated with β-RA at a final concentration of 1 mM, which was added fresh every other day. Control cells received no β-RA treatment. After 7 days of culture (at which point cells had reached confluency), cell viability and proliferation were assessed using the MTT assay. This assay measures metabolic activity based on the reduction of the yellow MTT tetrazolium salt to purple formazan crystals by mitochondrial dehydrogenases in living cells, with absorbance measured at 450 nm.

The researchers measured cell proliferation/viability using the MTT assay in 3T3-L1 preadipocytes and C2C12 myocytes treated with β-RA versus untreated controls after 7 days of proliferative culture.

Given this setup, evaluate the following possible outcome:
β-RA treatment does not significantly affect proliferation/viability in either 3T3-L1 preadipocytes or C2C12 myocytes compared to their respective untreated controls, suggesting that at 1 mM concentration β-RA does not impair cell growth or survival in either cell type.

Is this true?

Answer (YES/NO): NO